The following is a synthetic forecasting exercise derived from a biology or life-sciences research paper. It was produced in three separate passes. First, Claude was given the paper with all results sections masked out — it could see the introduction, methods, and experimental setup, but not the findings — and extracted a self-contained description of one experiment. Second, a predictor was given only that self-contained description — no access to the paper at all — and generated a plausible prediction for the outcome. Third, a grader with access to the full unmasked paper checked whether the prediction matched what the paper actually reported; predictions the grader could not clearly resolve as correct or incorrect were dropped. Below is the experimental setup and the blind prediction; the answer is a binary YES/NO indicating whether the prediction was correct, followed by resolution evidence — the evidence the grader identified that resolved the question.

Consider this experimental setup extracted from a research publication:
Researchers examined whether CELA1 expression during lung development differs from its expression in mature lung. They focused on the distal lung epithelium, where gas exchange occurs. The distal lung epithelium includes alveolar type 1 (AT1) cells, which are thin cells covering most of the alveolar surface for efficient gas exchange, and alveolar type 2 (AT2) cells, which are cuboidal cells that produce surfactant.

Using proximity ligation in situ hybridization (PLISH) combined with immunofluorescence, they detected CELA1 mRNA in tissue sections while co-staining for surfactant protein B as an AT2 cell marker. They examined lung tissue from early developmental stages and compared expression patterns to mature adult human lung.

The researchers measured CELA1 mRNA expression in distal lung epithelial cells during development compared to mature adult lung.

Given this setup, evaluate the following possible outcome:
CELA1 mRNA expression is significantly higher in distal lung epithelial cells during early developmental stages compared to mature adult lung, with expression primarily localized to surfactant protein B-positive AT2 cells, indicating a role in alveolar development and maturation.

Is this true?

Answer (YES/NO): YES